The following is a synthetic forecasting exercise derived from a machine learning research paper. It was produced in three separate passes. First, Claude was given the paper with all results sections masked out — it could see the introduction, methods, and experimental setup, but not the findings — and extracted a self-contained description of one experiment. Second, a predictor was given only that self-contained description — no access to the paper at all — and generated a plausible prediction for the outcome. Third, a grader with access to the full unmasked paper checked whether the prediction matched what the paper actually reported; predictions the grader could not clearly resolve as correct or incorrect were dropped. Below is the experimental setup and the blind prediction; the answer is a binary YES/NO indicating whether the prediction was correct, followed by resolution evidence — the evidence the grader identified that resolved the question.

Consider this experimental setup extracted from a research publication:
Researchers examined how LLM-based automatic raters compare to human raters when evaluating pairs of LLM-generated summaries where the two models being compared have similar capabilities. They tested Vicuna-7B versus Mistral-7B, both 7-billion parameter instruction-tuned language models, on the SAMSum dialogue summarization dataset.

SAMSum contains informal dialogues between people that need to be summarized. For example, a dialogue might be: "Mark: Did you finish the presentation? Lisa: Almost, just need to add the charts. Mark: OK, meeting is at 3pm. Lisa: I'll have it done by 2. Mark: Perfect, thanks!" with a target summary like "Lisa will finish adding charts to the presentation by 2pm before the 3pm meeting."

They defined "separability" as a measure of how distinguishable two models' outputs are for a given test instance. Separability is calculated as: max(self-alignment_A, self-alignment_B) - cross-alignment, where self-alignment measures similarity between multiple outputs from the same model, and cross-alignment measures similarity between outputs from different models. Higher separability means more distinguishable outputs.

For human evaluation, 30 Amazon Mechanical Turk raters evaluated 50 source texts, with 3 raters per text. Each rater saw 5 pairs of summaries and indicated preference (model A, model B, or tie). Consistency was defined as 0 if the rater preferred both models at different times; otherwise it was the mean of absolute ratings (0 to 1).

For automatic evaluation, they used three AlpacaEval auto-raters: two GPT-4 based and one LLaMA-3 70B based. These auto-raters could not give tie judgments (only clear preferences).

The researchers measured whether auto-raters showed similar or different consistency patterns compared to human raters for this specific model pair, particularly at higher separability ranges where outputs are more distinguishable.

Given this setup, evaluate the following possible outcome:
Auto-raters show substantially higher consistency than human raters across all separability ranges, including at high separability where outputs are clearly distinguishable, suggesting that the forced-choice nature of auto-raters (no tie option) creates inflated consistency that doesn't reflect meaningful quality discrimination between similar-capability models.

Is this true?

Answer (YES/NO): NO